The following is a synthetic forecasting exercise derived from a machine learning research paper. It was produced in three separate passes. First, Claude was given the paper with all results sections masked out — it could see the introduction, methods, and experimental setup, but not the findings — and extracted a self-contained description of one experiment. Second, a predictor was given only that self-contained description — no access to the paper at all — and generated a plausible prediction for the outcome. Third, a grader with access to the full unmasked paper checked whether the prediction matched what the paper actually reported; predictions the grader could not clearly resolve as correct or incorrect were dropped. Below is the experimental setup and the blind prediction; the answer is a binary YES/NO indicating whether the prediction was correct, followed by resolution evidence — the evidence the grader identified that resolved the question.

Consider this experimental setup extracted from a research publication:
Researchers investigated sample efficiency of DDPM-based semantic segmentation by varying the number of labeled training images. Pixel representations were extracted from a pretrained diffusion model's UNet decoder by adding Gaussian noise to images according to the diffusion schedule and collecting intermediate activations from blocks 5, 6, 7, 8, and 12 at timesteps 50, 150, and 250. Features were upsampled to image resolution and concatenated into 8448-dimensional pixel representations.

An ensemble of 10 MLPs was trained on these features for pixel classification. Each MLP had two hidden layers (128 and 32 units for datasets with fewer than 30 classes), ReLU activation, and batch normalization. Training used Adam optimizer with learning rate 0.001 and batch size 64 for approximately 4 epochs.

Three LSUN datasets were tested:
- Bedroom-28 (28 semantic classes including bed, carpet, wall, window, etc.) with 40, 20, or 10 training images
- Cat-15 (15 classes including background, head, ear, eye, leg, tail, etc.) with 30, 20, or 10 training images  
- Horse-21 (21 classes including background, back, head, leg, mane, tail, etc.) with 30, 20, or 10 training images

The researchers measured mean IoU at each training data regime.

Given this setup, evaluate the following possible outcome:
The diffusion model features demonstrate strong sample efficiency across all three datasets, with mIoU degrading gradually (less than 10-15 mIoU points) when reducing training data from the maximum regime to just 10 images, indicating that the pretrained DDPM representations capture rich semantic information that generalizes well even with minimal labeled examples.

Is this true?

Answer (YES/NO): YES